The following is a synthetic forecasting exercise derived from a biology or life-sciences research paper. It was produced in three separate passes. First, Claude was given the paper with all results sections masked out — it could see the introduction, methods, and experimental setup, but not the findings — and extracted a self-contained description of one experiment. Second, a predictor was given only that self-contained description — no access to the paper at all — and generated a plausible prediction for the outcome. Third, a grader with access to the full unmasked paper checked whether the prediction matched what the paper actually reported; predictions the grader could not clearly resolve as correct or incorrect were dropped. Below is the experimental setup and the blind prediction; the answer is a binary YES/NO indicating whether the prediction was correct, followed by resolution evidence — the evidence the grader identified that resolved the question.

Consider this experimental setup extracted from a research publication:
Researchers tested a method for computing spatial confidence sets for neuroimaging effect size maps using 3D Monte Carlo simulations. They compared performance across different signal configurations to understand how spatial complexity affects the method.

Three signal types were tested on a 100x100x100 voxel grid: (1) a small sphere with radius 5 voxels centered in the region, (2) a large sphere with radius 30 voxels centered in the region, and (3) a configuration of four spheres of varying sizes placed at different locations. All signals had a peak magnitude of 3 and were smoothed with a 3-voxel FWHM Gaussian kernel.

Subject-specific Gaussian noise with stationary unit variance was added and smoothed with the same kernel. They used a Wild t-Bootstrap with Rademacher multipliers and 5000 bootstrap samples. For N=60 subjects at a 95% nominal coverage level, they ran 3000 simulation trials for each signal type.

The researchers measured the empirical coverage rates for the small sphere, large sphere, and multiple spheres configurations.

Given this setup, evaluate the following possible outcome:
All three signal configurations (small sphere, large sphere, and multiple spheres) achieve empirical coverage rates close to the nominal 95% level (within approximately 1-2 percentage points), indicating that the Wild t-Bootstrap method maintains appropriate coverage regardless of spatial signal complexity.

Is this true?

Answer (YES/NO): NO